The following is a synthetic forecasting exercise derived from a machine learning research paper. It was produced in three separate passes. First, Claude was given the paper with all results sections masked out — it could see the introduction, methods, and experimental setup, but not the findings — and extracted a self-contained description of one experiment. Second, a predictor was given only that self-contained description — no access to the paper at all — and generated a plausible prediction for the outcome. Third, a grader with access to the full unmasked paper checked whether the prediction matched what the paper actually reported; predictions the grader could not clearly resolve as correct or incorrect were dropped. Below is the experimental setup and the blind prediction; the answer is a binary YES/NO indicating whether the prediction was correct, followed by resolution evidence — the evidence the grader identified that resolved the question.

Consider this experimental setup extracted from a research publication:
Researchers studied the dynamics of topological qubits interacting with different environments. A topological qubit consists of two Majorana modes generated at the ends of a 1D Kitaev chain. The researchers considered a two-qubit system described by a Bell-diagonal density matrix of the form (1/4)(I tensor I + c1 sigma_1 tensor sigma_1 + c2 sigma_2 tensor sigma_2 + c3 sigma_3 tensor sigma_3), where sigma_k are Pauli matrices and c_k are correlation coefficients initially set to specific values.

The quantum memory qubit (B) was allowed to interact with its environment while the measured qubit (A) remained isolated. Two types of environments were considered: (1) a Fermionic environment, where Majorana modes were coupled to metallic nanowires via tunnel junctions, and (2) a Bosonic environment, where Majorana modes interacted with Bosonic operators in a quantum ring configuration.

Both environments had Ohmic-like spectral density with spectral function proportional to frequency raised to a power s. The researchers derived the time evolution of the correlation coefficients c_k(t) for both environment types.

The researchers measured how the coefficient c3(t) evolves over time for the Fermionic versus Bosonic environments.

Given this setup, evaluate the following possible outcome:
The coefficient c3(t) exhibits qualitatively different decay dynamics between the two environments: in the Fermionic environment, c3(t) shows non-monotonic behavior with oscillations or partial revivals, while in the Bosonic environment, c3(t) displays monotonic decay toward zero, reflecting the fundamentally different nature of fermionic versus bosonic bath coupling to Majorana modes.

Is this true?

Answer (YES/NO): NO